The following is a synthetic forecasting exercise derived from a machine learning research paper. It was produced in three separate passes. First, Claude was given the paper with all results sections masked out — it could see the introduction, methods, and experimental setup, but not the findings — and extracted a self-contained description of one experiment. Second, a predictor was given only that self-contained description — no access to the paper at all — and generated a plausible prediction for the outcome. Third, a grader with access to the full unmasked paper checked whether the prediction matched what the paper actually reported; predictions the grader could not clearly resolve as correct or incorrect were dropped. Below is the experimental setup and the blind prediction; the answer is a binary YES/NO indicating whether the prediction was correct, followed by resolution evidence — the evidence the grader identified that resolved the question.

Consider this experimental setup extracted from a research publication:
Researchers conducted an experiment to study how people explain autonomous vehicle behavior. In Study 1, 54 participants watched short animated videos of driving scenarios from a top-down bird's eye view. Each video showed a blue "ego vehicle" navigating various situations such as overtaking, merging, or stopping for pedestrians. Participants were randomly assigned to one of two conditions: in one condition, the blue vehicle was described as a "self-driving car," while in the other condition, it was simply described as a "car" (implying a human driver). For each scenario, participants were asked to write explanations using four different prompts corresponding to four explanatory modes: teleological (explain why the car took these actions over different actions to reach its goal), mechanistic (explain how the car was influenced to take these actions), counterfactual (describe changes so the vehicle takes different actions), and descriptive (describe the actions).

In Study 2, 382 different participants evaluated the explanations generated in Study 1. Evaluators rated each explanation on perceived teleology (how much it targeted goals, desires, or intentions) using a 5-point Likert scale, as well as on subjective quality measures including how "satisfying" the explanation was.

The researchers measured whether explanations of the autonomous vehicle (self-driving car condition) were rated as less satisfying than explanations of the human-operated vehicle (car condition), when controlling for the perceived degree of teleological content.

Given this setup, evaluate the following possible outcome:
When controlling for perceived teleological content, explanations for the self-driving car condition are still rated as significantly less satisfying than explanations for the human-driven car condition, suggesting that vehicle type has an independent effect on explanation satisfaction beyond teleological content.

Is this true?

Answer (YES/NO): NO